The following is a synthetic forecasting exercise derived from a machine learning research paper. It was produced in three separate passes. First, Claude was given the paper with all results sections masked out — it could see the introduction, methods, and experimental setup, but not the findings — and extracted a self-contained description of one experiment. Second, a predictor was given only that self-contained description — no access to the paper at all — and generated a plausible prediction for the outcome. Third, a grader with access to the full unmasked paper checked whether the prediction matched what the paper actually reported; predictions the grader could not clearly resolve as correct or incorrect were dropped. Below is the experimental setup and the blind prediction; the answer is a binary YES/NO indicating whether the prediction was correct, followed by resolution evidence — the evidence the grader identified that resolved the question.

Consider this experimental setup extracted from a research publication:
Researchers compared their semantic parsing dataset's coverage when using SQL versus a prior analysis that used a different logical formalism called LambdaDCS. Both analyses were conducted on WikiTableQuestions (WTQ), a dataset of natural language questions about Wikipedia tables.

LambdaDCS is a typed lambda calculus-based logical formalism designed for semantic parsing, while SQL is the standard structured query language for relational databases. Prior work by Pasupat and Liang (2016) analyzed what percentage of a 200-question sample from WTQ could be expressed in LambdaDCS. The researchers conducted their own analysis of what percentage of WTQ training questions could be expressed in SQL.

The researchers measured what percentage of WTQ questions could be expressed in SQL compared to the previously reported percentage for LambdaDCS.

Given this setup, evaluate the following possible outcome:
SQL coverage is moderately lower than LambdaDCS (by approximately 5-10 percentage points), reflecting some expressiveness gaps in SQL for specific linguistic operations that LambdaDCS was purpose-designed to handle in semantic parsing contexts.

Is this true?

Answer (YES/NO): NO